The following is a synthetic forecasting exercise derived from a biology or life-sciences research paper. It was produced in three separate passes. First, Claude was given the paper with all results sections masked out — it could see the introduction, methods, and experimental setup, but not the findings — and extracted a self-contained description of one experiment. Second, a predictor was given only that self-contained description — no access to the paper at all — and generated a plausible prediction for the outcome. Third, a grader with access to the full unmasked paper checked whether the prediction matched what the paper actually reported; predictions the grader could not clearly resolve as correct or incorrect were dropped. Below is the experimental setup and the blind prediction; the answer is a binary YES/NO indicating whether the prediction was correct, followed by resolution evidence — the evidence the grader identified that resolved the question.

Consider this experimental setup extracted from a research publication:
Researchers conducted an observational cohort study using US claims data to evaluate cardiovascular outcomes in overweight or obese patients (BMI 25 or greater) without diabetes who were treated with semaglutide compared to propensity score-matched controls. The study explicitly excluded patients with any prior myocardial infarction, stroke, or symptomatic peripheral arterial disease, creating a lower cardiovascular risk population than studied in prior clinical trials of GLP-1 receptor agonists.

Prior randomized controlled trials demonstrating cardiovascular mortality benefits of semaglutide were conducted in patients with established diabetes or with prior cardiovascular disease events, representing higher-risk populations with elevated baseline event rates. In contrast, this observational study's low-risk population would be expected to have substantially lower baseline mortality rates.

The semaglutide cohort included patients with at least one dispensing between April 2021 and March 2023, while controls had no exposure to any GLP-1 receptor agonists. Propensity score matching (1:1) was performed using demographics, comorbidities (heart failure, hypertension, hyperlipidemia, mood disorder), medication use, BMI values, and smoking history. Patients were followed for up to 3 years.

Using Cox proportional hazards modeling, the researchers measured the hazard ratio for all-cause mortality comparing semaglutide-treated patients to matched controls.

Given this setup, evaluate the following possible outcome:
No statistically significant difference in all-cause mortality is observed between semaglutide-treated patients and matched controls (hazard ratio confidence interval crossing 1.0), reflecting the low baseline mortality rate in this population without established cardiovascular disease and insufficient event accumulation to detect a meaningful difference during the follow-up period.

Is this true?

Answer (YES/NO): NO